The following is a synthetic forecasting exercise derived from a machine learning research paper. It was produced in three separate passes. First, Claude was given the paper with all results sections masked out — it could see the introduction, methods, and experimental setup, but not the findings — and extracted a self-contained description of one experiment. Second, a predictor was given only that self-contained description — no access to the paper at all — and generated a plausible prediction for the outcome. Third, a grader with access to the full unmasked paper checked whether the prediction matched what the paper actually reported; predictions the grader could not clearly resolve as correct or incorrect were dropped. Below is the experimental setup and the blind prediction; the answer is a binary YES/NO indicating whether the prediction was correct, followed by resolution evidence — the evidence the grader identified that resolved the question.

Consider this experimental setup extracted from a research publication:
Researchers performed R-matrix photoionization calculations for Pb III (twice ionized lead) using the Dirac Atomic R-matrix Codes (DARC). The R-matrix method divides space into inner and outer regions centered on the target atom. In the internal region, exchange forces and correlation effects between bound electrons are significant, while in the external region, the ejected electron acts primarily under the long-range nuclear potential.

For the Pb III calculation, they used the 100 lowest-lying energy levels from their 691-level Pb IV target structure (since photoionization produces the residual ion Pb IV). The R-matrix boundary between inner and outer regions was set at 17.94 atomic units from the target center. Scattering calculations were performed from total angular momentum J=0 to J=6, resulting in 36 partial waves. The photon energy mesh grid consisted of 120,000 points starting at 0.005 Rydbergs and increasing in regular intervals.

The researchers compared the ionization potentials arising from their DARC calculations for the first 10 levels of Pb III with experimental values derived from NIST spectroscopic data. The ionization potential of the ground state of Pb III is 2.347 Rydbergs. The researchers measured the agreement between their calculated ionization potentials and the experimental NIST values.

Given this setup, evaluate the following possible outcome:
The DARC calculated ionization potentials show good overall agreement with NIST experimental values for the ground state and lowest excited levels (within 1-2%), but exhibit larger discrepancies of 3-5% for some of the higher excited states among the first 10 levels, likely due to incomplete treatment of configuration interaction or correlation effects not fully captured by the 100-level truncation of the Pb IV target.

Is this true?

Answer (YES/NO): NO